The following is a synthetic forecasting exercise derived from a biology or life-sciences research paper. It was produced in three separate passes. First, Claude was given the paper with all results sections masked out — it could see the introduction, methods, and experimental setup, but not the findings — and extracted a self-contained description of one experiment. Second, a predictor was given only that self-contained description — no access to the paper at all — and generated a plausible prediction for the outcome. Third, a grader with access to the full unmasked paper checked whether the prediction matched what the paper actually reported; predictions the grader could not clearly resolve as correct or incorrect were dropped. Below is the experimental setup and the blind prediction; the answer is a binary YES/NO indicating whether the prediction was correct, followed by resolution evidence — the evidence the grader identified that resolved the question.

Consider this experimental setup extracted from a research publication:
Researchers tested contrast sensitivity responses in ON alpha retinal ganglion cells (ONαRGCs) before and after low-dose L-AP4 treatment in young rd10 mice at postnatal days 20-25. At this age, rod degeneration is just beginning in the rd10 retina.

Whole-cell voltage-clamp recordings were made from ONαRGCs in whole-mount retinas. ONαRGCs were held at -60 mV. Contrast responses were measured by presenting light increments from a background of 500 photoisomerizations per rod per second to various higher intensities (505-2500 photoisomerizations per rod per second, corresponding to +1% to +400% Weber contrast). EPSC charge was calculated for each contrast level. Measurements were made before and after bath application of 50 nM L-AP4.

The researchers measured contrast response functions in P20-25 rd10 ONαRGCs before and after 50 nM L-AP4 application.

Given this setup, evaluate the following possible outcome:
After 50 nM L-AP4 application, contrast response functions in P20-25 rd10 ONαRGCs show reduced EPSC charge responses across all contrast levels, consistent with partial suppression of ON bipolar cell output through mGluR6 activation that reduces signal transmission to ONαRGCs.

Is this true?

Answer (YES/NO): NO